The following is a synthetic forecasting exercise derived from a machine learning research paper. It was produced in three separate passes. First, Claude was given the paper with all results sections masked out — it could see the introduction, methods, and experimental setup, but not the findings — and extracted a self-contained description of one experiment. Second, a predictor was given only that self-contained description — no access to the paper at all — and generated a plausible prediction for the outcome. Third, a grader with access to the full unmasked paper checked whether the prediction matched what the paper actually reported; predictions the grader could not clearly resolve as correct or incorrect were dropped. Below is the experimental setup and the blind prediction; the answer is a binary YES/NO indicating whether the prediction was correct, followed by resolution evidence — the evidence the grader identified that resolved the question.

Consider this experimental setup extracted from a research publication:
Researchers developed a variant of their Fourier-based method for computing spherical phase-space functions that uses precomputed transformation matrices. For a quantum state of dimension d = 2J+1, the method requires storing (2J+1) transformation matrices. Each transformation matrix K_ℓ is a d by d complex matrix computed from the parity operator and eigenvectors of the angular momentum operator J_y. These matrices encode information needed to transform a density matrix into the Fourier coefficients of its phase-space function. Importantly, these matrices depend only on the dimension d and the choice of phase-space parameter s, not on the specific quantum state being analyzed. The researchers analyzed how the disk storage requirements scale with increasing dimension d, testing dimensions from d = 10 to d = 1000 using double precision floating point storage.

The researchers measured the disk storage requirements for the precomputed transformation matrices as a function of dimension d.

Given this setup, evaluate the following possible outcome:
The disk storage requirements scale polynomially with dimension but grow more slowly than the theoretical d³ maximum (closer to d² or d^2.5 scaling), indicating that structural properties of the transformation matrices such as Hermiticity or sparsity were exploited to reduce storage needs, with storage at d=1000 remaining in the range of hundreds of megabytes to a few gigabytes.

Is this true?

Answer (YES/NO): NO